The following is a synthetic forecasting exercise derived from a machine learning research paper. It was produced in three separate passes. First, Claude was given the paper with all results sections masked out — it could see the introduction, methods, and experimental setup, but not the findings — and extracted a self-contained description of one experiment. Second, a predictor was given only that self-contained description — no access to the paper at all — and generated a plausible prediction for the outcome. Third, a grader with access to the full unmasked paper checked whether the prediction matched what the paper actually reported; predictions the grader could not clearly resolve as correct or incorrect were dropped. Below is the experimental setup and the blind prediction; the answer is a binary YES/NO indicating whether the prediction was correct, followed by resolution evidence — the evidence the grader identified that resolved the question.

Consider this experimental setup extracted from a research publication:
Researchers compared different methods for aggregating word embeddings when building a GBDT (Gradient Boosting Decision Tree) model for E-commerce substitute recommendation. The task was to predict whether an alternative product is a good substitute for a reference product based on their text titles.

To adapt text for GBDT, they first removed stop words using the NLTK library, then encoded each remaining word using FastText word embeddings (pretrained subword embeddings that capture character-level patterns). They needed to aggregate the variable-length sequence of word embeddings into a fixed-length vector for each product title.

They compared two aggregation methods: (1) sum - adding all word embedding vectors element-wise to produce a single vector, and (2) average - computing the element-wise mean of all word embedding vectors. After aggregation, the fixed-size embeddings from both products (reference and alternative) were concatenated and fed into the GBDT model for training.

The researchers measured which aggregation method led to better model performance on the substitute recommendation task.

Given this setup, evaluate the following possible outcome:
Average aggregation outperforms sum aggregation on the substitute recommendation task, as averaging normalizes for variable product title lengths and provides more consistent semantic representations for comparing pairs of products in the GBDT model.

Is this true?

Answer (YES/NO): NO